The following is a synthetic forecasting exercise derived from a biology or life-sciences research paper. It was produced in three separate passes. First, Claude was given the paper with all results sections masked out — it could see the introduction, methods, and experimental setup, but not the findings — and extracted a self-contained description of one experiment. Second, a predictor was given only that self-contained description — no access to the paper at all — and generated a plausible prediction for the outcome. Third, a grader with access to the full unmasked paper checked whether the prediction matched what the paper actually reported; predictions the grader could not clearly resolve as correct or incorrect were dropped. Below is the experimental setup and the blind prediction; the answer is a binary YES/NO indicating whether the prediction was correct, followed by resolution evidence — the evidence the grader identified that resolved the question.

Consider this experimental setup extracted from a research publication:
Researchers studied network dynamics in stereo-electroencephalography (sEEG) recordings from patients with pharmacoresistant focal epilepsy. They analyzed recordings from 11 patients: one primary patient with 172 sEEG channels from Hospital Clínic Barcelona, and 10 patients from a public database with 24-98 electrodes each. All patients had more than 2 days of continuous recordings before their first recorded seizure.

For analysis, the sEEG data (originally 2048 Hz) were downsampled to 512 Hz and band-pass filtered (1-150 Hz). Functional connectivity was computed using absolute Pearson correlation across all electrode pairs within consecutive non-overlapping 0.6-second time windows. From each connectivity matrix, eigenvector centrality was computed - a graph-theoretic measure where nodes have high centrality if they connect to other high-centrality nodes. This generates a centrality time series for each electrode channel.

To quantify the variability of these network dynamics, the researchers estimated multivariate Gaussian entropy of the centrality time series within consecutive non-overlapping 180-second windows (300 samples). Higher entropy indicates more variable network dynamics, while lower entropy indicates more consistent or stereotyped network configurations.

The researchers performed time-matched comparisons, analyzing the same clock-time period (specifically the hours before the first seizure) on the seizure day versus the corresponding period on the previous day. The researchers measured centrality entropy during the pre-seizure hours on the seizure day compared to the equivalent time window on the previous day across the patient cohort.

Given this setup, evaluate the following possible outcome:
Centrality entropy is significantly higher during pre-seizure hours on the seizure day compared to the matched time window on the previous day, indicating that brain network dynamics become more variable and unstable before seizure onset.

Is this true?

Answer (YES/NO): NO